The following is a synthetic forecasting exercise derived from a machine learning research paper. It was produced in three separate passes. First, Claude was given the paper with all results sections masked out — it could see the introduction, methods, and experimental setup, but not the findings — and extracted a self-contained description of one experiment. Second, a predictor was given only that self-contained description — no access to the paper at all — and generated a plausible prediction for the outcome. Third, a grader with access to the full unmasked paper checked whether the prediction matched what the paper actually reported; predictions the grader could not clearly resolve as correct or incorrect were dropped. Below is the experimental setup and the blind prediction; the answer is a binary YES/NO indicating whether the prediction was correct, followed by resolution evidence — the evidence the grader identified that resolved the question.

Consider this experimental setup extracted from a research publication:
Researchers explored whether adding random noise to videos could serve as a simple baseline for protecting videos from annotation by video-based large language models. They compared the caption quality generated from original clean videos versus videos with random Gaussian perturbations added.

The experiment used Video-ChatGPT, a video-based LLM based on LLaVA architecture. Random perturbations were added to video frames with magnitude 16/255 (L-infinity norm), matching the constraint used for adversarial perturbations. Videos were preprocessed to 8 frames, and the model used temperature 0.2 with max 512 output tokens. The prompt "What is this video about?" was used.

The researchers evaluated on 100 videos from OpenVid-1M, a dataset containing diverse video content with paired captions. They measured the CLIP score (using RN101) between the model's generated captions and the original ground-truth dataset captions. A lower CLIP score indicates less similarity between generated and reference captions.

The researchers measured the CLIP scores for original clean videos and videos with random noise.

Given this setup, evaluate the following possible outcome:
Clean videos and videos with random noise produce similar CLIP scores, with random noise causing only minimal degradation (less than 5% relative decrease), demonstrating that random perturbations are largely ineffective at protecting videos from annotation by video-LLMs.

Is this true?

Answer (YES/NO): YES